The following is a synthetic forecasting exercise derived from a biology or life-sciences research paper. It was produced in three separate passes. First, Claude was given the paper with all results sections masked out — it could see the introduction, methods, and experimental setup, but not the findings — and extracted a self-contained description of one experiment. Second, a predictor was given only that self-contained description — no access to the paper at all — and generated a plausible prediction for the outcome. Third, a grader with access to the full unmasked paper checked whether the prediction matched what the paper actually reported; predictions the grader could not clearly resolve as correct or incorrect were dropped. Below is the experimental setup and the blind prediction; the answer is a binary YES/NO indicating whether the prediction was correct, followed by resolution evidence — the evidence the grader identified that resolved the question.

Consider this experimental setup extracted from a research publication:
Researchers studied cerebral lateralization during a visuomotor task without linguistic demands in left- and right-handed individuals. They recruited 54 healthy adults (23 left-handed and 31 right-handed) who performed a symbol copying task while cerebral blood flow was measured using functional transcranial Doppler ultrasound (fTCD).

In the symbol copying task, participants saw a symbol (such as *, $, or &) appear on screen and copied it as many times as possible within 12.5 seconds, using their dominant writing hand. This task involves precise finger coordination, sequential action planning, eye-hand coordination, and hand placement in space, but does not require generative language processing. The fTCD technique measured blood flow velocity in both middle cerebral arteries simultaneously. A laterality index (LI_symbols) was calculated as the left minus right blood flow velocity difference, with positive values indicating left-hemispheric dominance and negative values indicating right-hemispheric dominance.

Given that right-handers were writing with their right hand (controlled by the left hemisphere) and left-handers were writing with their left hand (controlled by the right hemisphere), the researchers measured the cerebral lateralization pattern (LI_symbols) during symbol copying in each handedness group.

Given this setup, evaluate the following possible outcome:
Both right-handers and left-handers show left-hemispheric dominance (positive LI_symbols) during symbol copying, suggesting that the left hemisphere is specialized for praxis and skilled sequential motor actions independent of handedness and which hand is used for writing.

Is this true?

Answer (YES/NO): NO